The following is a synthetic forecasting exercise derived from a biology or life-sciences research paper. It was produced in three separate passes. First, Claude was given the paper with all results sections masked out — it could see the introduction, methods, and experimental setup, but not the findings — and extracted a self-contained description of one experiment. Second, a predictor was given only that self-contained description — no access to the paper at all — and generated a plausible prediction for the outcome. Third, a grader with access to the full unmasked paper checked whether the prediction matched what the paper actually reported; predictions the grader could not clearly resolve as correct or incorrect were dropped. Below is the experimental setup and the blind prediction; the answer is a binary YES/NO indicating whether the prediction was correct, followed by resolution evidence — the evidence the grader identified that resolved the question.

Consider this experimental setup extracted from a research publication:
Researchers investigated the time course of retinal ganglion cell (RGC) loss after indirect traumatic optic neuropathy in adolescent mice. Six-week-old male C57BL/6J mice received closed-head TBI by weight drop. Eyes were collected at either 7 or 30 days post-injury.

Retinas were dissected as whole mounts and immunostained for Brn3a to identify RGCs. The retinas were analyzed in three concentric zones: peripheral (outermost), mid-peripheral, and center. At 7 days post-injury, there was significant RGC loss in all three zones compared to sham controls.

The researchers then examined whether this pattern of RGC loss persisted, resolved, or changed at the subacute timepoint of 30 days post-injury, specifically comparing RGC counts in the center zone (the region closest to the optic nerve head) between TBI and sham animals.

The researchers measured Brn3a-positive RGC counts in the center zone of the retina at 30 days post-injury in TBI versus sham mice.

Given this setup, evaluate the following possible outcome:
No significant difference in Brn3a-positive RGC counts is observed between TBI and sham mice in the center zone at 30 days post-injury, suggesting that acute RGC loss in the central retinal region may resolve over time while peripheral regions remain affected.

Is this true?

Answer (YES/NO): YES